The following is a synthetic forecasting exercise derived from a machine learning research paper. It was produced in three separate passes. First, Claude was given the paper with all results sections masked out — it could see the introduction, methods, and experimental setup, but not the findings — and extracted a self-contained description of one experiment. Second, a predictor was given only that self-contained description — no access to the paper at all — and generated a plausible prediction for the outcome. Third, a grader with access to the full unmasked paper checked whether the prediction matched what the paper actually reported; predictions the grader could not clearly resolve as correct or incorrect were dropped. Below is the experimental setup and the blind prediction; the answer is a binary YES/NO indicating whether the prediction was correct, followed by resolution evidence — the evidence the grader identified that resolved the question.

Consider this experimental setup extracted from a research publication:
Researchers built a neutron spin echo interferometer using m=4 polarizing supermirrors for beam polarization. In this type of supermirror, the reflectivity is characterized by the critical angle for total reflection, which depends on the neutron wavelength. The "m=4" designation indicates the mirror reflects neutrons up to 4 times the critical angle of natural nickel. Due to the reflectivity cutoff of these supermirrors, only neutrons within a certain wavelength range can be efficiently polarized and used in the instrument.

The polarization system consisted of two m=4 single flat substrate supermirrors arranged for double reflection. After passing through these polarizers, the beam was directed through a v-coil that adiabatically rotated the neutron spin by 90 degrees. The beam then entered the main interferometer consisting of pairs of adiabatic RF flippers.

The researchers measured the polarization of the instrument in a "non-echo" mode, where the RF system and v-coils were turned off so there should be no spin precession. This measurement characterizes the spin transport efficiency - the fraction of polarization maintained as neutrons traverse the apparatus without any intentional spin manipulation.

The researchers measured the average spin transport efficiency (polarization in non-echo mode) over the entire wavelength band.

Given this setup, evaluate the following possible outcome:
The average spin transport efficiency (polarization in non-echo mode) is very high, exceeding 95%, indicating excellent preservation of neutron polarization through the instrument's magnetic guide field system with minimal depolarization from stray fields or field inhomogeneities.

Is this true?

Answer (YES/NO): NO